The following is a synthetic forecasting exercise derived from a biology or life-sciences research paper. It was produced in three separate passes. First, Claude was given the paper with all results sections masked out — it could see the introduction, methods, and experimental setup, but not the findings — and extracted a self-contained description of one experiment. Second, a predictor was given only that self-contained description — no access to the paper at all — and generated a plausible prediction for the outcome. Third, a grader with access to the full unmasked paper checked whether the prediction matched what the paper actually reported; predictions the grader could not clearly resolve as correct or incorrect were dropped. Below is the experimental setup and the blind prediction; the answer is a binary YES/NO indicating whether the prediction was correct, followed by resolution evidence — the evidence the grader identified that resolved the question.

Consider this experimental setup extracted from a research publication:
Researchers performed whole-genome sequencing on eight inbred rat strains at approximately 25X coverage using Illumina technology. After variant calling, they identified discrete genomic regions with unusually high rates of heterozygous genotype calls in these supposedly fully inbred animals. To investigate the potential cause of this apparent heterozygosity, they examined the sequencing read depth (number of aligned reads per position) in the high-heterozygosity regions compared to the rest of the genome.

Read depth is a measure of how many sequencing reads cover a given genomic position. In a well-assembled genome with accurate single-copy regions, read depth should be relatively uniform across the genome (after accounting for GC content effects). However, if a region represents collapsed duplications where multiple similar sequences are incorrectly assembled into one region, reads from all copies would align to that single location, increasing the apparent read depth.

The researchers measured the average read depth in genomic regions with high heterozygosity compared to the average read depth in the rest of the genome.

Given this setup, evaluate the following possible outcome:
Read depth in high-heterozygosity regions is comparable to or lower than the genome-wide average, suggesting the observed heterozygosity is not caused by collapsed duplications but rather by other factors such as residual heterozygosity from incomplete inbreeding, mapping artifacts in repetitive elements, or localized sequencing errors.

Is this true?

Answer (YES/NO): NO